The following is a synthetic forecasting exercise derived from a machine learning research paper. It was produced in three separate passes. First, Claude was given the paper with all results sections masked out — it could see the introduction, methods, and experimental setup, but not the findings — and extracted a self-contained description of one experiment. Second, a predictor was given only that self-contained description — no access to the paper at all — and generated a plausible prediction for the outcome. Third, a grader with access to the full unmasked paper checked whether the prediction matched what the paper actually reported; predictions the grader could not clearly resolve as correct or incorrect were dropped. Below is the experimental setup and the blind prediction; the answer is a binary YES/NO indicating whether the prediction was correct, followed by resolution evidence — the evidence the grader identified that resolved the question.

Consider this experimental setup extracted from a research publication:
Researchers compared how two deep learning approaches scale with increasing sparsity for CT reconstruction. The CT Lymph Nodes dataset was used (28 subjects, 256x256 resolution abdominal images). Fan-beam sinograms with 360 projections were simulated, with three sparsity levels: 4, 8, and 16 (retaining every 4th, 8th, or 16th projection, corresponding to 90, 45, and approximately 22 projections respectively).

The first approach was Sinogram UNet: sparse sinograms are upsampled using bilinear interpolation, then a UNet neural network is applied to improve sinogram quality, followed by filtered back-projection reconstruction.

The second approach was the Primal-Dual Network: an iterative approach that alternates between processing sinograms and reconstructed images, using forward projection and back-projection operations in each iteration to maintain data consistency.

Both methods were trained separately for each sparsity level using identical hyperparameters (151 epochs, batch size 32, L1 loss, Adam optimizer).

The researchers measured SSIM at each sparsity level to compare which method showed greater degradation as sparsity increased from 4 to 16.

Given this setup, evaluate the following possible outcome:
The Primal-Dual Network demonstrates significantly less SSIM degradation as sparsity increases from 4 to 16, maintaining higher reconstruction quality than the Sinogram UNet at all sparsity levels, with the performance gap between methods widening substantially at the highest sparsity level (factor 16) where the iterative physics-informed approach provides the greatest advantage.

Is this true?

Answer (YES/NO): YES